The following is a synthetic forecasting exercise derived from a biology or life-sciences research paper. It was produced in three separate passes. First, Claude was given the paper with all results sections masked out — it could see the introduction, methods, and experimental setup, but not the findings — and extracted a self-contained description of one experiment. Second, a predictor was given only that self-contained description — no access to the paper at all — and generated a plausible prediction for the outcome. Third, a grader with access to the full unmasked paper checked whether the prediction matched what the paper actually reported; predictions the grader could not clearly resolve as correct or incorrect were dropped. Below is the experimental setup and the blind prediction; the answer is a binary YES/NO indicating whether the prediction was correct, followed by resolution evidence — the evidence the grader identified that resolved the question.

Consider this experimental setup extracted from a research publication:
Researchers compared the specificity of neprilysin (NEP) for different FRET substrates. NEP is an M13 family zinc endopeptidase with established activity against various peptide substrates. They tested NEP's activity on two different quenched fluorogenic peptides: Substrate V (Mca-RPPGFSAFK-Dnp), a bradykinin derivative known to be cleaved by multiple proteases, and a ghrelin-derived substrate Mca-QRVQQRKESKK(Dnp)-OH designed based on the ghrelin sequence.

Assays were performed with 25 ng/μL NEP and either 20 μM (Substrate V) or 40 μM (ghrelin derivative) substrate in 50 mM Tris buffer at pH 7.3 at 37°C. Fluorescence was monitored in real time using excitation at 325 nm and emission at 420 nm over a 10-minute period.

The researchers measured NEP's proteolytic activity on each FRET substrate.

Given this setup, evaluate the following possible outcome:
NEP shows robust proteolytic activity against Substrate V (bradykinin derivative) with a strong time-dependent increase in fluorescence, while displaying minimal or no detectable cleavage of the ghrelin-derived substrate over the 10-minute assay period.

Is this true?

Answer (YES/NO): YES